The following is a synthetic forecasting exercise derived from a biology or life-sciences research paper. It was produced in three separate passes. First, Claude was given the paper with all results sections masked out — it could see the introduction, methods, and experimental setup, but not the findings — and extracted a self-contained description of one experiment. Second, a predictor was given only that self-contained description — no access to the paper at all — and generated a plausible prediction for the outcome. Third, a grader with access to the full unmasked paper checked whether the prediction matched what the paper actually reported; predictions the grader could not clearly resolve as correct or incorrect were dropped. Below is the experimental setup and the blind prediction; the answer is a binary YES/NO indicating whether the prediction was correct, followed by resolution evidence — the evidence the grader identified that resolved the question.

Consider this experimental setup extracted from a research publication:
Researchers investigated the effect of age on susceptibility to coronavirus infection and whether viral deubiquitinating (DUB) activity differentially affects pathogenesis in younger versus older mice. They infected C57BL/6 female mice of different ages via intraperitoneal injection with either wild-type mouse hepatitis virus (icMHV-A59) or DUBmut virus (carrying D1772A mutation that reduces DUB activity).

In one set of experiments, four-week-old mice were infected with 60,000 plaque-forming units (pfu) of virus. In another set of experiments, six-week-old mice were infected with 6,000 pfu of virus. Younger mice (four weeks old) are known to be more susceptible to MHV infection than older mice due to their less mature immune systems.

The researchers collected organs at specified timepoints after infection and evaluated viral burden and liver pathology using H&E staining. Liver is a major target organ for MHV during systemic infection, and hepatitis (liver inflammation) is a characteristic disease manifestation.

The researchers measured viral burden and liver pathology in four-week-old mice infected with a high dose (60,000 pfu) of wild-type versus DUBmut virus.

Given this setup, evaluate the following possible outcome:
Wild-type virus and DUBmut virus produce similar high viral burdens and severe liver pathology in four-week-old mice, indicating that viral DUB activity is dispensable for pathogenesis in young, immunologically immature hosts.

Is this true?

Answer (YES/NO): NO